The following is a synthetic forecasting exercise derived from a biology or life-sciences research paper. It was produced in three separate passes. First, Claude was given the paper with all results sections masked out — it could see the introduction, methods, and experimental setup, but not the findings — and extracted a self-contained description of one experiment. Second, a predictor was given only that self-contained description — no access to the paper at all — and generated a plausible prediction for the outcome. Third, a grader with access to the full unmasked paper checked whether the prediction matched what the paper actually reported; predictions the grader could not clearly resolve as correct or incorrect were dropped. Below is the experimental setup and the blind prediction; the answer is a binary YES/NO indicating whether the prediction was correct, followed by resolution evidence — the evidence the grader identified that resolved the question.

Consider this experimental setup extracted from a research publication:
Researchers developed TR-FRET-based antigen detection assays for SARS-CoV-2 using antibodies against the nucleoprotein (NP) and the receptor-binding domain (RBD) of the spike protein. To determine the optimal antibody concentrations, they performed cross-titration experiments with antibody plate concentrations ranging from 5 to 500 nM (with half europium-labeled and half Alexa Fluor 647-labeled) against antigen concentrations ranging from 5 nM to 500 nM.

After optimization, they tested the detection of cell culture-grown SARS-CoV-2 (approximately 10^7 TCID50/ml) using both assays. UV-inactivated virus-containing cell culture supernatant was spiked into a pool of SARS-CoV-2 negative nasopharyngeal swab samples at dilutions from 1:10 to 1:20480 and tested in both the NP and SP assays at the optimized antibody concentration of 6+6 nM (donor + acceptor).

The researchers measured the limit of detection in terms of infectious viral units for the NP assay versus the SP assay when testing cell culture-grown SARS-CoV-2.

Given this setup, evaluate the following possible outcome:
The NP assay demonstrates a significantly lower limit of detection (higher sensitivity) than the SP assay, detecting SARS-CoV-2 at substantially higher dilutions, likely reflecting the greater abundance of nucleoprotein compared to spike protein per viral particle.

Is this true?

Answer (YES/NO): YES